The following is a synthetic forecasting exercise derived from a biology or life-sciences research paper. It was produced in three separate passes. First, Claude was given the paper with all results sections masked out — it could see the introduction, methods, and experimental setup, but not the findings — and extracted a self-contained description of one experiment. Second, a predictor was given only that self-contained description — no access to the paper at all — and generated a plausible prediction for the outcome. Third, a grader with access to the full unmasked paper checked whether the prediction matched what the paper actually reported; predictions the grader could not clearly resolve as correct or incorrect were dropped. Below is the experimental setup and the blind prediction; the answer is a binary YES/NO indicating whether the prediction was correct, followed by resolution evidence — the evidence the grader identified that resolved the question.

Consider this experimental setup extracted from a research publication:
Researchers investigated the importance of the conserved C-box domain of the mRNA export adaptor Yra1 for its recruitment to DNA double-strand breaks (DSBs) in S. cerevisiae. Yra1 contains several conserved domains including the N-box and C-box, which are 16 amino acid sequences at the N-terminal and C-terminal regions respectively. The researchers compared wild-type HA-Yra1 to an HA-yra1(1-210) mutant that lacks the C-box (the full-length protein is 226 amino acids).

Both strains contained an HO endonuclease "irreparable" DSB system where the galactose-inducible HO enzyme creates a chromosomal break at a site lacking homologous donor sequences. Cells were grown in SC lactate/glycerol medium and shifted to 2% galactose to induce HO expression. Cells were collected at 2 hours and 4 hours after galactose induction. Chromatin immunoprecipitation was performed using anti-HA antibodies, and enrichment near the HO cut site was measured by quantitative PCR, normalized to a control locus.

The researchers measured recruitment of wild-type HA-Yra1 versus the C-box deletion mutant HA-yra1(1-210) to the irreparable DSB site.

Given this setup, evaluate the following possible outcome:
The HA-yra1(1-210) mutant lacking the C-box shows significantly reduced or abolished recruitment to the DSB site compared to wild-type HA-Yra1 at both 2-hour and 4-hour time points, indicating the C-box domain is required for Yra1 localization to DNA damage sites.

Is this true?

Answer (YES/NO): YES